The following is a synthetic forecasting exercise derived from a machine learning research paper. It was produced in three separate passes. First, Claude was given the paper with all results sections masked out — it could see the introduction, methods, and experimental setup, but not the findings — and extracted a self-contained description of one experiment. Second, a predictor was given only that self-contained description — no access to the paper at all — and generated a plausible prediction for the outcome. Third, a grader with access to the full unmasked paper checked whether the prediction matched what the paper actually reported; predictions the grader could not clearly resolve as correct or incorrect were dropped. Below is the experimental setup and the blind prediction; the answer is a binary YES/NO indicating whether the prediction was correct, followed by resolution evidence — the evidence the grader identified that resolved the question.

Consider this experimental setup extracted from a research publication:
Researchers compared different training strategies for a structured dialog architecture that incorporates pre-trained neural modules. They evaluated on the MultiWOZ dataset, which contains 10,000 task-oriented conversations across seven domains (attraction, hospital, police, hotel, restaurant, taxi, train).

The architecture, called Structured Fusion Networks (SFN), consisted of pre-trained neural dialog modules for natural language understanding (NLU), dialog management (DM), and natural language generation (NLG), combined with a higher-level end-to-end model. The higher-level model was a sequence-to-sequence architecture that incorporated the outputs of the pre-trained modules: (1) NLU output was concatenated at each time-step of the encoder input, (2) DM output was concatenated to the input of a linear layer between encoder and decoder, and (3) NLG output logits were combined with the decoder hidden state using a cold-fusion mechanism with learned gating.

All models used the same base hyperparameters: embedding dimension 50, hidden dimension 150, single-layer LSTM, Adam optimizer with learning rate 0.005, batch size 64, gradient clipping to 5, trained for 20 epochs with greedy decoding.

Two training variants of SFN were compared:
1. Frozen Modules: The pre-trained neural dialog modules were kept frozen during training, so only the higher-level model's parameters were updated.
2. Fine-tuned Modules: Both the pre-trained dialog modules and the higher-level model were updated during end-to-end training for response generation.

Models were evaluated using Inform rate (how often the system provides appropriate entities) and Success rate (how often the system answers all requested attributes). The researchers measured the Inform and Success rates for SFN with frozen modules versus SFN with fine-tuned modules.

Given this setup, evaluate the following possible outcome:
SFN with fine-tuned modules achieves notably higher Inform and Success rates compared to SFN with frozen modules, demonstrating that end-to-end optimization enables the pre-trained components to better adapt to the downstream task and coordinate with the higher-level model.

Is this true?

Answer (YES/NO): YES